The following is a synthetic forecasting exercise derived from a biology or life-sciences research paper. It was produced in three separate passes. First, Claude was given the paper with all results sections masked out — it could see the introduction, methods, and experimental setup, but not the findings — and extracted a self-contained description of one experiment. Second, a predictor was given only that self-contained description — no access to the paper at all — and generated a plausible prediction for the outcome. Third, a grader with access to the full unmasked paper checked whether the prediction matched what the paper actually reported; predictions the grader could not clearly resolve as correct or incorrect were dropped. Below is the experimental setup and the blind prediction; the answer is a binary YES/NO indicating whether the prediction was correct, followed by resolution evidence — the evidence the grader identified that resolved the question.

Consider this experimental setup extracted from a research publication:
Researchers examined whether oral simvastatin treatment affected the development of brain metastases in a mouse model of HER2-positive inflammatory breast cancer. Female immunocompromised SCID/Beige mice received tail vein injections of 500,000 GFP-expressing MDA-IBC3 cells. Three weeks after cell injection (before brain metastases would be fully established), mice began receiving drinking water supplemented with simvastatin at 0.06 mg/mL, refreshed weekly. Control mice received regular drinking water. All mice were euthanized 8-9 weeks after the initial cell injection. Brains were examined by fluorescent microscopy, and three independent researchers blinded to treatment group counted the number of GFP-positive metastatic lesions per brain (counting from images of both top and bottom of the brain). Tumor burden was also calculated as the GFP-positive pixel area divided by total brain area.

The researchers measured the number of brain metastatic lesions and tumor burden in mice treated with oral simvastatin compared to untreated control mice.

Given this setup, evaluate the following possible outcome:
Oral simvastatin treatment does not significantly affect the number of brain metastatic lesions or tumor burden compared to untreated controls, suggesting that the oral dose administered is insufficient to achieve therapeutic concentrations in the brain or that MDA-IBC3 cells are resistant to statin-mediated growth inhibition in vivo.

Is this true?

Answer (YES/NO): YES